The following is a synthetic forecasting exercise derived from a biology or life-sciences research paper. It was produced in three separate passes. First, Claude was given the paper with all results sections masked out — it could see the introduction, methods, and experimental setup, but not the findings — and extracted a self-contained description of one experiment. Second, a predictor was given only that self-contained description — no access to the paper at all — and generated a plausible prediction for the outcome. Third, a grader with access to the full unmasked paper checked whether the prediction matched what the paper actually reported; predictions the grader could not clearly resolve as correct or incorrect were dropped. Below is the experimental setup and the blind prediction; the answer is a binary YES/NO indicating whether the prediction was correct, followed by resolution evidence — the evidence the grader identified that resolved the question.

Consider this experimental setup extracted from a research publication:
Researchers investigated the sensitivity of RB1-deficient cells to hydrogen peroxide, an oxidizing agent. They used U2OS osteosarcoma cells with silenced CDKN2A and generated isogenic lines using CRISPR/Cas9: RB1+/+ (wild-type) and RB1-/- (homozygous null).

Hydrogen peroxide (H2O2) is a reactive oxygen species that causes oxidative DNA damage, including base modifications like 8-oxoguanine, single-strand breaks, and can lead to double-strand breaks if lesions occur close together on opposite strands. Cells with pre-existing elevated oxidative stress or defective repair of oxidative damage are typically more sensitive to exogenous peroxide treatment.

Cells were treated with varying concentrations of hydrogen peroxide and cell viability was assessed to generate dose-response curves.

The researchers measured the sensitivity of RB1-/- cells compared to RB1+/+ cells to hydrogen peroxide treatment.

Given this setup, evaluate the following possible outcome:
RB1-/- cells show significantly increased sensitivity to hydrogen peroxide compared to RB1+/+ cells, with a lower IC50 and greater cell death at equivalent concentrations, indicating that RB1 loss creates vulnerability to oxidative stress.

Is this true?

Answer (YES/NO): YES